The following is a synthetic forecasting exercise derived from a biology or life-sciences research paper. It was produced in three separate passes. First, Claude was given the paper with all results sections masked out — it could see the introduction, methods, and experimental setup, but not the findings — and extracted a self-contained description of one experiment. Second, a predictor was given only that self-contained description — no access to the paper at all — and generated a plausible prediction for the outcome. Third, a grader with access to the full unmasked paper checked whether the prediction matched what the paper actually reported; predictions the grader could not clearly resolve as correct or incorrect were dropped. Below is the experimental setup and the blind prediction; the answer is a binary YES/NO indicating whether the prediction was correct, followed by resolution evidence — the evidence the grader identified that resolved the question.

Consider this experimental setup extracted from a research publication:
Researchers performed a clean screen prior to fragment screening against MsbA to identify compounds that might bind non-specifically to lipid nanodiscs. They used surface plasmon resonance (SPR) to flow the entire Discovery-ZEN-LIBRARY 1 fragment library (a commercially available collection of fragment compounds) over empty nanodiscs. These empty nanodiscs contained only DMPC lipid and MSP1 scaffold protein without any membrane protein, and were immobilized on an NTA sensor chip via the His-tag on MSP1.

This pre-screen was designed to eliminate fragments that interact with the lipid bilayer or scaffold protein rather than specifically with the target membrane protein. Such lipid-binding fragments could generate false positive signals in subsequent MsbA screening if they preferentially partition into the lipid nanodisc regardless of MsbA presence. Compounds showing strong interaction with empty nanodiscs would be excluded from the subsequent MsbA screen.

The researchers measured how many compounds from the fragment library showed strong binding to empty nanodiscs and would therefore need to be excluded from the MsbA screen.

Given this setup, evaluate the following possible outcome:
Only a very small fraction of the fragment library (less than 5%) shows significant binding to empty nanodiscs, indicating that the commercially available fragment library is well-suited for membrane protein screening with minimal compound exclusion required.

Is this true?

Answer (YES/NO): YES